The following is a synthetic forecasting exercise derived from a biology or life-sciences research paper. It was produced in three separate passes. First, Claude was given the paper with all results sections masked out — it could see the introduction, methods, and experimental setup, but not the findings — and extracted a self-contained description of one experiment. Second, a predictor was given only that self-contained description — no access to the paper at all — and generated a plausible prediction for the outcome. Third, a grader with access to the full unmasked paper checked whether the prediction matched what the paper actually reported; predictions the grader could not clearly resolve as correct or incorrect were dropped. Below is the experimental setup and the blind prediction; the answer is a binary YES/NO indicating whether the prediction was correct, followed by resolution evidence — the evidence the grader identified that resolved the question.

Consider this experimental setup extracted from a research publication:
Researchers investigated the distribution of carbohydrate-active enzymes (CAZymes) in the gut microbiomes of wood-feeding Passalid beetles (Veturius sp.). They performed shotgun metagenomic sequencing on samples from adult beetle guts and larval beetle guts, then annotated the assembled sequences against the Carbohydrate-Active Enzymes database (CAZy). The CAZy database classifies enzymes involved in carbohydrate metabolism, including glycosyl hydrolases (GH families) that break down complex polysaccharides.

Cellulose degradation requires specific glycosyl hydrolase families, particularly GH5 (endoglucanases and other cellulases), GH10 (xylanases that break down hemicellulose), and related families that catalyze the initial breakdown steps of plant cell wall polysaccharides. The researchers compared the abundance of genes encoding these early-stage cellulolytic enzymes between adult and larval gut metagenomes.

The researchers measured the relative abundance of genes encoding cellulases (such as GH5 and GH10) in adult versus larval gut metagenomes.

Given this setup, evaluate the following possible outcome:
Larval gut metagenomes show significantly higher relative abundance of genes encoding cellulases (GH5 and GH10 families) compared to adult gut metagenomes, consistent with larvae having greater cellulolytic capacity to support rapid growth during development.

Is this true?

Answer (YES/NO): YES